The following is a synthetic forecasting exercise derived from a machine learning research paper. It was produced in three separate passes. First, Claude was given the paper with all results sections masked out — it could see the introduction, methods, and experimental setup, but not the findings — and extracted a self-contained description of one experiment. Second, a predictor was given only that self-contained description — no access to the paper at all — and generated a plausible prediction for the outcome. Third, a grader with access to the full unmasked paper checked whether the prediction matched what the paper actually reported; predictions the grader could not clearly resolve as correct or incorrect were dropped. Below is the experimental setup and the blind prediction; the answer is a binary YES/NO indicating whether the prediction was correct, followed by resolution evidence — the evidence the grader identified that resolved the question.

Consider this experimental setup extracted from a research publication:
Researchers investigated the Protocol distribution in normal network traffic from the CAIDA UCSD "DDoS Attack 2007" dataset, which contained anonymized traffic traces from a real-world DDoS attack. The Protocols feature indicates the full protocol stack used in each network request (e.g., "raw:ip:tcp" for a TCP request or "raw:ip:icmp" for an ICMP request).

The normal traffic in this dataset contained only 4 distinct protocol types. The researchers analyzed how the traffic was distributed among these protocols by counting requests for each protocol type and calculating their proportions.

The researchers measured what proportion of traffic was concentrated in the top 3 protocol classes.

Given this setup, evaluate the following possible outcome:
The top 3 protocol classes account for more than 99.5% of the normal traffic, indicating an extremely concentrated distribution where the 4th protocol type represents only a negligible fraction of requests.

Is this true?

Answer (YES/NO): YES